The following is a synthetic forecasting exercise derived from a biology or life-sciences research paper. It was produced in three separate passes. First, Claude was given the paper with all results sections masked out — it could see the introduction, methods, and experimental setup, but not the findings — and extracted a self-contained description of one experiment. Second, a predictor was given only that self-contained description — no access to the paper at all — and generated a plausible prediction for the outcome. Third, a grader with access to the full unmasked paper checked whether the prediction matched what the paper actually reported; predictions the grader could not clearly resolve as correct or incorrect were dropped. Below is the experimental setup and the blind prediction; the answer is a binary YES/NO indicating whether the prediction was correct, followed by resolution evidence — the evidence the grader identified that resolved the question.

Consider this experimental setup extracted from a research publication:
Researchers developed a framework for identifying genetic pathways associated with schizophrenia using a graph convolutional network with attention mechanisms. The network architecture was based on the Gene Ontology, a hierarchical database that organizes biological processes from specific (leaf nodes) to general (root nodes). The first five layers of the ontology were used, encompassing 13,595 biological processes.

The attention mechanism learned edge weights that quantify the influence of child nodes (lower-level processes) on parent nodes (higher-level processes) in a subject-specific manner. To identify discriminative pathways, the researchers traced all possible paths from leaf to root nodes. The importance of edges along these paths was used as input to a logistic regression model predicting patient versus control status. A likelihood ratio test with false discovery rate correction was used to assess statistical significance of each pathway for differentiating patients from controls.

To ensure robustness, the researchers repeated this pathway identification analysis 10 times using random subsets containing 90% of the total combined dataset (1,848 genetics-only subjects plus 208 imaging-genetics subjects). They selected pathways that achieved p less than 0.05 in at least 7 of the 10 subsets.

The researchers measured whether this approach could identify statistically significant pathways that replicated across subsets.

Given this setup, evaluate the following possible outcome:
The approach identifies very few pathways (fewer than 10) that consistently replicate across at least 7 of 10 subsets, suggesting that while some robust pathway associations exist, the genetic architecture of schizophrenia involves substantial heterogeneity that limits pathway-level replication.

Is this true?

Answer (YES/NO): NO